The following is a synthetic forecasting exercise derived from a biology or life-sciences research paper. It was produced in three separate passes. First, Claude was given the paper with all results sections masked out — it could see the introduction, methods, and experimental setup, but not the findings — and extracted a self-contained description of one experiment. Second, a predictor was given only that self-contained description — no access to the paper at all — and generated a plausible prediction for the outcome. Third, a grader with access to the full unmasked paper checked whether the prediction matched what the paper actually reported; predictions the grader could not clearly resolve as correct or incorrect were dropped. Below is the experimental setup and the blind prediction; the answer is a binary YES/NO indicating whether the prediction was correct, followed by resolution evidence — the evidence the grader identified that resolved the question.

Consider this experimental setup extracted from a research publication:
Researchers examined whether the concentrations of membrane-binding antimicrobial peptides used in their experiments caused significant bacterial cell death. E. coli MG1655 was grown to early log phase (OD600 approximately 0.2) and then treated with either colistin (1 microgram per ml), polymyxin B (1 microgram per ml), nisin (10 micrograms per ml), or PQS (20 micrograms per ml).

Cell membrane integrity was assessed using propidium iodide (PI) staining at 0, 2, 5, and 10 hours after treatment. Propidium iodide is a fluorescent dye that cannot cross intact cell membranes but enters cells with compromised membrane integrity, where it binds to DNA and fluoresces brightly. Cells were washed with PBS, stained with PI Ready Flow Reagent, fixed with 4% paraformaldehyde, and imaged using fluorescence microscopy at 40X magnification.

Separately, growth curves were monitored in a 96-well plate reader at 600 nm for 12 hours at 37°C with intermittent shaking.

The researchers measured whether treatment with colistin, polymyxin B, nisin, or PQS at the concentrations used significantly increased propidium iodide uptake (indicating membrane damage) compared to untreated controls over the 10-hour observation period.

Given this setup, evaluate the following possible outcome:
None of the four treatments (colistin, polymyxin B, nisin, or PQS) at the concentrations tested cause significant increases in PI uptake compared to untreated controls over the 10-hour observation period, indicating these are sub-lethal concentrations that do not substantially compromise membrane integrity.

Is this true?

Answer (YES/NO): NO